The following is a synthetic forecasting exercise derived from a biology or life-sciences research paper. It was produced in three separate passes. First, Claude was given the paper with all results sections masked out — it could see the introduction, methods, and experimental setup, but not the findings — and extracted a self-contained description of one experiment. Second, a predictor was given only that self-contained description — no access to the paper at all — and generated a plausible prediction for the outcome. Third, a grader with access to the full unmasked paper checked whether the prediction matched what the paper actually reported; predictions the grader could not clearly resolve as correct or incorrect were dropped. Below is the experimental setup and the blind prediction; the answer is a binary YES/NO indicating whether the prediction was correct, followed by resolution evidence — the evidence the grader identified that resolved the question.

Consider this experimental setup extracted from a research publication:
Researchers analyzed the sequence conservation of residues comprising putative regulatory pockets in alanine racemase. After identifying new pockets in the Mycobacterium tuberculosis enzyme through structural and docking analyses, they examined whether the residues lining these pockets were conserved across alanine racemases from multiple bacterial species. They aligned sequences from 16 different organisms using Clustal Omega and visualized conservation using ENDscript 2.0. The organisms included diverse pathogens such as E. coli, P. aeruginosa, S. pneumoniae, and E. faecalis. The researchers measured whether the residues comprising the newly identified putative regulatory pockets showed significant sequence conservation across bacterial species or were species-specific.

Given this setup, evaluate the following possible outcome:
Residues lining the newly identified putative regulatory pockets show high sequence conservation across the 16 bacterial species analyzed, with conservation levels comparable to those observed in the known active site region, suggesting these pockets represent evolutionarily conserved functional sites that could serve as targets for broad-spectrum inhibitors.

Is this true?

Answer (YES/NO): YES